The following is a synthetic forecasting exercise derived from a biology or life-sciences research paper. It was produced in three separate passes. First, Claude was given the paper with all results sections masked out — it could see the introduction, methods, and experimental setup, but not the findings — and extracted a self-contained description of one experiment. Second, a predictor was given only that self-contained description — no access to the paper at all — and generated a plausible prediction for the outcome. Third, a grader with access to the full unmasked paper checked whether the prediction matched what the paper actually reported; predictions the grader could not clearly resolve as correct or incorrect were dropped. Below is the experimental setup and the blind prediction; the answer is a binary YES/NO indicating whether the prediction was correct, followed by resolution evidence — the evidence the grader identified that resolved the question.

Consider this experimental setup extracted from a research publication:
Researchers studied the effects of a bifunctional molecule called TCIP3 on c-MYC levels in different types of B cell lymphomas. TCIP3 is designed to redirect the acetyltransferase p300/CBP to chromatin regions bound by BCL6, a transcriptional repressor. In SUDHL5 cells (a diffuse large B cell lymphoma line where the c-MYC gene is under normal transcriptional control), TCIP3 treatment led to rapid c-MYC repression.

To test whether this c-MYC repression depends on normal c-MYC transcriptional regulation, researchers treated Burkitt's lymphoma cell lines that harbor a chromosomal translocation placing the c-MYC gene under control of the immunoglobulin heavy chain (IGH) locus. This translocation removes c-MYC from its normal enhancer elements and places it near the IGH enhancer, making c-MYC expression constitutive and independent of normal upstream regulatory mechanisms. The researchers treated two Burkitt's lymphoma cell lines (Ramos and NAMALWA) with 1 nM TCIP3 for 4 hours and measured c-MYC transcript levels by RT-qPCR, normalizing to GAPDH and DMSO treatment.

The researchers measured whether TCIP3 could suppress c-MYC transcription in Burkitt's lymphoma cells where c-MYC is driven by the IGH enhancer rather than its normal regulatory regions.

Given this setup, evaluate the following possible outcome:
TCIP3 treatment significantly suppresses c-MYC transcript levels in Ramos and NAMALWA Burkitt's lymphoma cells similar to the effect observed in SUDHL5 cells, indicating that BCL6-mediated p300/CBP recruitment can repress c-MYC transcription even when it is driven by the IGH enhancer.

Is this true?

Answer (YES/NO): NO